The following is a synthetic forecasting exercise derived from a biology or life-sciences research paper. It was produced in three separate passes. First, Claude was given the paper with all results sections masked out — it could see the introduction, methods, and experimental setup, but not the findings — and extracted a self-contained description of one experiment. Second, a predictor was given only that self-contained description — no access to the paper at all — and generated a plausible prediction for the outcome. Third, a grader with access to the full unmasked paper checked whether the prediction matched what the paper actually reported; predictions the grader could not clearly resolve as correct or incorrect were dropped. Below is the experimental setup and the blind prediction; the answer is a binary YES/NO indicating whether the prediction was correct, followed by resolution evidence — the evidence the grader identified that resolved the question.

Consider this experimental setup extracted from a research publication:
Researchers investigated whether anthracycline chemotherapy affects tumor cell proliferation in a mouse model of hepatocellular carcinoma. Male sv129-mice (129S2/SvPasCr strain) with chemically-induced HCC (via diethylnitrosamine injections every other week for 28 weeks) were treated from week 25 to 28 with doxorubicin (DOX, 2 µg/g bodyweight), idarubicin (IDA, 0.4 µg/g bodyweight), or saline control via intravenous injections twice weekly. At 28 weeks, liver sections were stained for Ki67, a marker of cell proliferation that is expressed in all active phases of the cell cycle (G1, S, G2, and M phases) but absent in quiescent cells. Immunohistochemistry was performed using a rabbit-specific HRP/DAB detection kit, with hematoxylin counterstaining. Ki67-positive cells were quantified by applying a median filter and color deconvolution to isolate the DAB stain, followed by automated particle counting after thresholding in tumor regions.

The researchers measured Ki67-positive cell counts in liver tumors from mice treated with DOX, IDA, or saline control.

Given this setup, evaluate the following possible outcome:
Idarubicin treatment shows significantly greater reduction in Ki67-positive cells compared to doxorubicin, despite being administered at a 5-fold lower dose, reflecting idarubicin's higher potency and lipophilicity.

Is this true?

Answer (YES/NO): NO